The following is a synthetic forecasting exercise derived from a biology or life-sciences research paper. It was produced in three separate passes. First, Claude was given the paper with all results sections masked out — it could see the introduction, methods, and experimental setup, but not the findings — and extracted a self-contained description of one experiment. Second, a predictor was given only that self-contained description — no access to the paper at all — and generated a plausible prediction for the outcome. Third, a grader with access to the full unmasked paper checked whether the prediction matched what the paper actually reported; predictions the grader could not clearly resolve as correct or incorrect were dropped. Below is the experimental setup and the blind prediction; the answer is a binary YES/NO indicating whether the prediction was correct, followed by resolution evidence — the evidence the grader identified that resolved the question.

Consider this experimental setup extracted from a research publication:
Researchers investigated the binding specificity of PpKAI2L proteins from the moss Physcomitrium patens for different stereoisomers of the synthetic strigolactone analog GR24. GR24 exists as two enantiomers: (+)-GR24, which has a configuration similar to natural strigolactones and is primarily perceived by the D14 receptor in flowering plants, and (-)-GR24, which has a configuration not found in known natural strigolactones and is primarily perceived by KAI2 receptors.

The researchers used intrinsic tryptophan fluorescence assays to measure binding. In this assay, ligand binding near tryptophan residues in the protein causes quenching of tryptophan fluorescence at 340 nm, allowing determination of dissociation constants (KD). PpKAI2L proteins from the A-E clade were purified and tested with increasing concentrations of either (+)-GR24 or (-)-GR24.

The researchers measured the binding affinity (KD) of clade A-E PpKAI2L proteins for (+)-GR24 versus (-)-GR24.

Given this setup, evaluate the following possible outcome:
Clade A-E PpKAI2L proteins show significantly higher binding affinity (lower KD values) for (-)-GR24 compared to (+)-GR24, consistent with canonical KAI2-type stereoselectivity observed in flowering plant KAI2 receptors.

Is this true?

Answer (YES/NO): YES